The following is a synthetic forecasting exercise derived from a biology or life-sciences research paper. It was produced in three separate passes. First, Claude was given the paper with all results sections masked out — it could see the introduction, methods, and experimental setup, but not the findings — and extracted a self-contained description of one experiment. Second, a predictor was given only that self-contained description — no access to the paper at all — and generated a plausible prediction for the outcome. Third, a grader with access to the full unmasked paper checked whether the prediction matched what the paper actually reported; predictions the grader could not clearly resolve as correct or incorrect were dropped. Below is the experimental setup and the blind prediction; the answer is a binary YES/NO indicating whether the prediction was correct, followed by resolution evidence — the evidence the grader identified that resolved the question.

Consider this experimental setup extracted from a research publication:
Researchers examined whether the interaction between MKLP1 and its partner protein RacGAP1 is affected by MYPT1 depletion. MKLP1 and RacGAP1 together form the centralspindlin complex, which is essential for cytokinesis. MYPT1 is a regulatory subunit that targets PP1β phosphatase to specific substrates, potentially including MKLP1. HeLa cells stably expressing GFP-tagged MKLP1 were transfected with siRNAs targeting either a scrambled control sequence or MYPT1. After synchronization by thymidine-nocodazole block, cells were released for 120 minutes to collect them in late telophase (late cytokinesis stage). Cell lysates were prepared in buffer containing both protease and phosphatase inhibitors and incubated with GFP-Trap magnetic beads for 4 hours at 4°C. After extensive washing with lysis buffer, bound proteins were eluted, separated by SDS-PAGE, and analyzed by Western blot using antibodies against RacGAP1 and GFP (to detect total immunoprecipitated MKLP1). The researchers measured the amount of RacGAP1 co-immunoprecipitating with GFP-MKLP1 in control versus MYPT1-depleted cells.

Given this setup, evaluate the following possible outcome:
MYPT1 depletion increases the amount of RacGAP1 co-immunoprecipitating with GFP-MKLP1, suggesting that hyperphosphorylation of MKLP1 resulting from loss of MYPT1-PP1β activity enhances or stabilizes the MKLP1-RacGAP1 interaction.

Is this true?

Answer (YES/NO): NO